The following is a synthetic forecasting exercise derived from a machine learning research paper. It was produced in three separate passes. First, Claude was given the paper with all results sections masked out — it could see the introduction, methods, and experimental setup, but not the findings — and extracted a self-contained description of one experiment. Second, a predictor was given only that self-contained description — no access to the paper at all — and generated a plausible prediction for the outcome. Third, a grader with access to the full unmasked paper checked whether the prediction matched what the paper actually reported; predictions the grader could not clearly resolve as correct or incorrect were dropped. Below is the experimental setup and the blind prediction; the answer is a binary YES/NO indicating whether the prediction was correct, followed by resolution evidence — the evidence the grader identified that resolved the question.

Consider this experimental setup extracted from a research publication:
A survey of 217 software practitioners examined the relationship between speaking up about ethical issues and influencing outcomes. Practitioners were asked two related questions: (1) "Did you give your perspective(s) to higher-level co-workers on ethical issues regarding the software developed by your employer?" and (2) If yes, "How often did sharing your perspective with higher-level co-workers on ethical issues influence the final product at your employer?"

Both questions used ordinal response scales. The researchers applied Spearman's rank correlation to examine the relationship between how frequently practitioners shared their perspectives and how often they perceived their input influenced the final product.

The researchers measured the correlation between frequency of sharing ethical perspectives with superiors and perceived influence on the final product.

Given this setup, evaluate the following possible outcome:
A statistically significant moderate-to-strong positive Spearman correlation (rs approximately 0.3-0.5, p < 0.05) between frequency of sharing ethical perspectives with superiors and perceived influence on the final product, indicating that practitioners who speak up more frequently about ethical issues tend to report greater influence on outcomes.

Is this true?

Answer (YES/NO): NO